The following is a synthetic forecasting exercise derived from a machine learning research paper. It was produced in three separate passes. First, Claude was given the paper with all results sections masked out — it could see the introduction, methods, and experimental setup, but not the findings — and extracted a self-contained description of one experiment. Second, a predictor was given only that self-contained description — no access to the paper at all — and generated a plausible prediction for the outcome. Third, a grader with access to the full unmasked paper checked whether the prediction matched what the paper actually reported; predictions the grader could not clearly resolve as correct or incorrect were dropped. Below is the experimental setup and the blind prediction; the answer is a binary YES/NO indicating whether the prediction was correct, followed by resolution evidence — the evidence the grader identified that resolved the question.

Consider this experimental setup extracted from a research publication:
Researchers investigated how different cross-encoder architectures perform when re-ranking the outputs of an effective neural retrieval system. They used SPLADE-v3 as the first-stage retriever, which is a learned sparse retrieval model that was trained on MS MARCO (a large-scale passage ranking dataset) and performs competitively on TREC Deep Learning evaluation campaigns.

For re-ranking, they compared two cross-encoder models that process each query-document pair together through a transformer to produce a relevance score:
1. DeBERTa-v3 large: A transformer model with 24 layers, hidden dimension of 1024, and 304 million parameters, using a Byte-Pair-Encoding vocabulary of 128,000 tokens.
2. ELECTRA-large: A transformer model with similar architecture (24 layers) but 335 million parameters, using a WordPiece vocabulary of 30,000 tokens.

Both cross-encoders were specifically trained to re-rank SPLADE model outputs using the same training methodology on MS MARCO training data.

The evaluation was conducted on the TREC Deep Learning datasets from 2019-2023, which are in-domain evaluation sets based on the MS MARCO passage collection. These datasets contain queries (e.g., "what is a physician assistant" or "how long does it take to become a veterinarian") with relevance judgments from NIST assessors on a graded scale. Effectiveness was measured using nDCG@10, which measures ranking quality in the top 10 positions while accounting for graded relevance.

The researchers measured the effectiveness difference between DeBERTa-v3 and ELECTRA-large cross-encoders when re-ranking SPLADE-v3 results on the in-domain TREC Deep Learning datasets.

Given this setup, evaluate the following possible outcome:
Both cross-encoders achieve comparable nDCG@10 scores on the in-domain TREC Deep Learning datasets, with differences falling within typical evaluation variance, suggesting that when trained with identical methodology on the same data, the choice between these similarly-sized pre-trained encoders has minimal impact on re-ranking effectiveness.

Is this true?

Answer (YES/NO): YES